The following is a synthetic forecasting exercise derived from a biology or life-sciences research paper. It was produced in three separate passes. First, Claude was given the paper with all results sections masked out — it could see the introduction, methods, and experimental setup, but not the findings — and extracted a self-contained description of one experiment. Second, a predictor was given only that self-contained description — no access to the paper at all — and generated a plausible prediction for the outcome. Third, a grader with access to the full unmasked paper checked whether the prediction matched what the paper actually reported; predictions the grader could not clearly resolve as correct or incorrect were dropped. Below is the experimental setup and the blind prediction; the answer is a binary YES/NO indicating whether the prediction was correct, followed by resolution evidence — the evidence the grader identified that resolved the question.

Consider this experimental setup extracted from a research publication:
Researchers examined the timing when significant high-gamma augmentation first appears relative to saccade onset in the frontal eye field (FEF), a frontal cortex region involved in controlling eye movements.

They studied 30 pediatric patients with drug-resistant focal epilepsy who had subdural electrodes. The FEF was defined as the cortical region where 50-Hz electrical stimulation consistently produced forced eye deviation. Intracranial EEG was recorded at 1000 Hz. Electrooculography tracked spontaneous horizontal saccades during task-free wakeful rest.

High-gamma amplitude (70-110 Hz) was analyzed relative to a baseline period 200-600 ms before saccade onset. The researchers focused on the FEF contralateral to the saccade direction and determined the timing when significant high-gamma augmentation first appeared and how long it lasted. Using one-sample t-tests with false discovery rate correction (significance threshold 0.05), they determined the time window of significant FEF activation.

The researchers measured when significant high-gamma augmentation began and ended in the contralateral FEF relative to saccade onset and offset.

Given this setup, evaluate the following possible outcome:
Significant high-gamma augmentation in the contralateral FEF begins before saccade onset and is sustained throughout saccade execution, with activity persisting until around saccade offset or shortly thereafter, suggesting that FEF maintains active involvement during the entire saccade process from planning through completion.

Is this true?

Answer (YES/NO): NO